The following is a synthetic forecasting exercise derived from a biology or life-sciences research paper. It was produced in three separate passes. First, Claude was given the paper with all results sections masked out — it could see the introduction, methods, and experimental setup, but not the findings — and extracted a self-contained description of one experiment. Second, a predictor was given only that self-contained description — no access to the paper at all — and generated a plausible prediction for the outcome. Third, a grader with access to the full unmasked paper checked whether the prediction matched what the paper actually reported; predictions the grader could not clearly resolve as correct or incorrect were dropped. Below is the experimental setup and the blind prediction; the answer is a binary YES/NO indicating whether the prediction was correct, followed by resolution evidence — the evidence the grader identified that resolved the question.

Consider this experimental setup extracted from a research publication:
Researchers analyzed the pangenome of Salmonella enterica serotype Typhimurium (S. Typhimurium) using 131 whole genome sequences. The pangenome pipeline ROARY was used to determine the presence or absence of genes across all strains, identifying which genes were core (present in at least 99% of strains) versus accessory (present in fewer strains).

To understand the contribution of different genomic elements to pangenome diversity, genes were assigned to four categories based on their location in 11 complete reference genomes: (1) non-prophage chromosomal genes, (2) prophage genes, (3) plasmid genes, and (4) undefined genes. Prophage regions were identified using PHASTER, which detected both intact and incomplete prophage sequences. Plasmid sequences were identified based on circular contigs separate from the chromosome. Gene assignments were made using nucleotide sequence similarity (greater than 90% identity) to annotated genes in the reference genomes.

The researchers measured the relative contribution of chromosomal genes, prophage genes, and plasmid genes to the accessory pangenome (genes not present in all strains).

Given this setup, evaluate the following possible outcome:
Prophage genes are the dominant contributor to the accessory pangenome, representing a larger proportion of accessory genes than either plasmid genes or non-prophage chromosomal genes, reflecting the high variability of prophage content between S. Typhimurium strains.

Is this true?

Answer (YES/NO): YES